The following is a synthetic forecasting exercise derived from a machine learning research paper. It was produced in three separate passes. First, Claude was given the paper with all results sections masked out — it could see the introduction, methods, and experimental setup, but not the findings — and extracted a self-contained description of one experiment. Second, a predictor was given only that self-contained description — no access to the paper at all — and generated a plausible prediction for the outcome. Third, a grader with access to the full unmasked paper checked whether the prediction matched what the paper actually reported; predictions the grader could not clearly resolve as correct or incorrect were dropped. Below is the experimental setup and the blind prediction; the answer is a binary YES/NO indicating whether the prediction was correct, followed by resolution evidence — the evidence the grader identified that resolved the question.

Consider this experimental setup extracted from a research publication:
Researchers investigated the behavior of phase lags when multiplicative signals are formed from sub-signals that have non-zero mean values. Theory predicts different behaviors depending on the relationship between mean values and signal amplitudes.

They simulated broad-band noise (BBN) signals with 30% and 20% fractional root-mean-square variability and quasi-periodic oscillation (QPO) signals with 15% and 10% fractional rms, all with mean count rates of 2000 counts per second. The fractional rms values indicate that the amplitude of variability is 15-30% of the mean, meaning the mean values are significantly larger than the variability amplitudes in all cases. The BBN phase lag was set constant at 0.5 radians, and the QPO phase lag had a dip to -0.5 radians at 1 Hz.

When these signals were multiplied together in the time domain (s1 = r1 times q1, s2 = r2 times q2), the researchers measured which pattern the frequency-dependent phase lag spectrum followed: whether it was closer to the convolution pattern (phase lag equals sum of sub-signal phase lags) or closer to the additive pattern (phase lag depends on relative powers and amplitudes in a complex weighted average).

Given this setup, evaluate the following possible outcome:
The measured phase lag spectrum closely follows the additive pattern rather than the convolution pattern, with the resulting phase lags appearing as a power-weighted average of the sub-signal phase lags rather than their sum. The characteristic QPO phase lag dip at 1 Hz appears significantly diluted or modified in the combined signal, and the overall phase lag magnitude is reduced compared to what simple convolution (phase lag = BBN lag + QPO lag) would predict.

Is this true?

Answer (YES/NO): YES